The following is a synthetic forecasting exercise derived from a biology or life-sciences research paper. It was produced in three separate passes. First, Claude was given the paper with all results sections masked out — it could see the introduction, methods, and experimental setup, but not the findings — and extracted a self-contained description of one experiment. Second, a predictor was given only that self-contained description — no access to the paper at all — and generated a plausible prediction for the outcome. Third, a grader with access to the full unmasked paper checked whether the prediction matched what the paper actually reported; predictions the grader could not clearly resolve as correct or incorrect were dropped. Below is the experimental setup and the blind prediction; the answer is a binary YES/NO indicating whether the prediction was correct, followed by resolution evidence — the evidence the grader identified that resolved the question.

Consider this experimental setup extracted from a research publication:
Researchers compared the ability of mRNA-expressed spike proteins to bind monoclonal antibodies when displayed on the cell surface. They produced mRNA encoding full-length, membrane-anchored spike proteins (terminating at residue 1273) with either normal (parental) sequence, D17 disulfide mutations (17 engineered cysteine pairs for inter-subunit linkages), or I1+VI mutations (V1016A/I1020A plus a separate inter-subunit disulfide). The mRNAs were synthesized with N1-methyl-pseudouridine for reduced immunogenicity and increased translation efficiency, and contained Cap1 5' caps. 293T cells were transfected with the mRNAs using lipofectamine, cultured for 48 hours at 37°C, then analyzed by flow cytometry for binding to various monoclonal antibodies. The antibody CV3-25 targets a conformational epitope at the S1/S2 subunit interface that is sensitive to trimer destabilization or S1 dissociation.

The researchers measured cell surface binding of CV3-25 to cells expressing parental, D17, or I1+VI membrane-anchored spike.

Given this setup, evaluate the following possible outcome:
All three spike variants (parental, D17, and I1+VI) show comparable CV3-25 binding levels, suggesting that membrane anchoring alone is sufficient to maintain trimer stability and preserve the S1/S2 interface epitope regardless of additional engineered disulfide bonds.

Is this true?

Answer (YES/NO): YES